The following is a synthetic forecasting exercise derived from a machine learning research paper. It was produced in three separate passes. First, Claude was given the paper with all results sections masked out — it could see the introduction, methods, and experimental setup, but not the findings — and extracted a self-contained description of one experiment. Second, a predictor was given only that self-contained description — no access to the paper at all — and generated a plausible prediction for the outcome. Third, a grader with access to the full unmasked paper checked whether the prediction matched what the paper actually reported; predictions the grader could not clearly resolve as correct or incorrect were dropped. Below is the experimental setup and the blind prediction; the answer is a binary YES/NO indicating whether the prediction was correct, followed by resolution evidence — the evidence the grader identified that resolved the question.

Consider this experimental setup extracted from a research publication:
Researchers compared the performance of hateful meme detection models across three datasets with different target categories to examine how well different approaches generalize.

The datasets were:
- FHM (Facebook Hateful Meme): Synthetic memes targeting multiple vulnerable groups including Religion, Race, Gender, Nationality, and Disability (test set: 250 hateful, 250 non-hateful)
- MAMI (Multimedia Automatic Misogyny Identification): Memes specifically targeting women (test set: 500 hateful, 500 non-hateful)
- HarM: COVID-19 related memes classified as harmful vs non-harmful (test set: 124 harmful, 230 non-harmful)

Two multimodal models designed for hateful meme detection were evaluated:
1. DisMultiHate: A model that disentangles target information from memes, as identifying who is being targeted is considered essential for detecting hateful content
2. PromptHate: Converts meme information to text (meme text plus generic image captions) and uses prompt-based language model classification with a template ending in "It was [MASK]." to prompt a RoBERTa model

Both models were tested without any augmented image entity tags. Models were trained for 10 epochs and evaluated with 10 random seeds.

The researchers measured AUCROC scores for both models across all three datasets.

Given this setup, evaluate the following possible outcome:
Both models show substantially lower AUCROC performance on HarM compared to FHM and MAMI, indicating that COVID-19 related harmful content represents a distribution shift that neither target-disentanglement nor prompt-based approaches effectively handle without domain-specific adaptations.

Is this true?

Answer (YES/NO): NO